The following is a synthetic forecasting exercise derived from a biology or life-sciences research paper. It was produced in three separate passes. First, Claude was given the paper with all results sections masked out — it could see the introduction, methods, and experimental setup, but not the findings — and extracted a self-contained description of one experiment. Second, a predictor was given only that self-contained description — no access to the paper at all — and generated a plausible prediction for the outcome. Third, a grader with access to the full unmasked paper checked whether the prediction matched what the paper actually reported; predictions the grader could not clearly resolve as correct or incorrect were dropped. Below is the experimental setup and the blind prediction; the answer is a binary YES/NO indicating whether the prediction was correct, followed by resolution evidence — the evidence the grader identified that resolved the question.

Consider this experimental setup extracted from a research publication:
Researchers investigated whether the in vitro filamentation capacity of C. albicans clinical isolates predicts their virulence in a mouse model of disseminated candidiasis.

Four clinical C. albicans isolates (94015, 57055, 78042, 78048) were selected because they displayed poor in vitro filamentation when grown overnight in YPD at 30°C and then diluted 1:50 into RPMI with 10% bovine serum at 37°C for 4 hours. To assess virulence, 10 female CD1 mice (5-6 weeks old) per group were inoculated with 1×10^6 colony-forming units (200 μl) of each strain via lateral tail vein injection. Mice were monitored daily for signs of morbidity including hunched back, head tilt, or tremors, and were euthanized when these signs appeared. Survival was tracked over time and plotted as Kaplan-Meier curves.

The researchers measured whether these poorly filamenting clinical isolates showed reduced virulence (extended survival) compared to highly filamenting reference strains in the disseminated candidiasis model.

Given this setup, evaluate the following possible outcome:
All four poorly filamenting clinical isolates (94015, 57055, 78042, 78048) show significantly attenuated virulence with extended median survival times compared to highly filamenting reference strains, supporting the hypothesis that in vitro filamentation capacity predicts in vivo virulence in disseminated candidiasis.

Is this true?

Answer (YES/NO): NO